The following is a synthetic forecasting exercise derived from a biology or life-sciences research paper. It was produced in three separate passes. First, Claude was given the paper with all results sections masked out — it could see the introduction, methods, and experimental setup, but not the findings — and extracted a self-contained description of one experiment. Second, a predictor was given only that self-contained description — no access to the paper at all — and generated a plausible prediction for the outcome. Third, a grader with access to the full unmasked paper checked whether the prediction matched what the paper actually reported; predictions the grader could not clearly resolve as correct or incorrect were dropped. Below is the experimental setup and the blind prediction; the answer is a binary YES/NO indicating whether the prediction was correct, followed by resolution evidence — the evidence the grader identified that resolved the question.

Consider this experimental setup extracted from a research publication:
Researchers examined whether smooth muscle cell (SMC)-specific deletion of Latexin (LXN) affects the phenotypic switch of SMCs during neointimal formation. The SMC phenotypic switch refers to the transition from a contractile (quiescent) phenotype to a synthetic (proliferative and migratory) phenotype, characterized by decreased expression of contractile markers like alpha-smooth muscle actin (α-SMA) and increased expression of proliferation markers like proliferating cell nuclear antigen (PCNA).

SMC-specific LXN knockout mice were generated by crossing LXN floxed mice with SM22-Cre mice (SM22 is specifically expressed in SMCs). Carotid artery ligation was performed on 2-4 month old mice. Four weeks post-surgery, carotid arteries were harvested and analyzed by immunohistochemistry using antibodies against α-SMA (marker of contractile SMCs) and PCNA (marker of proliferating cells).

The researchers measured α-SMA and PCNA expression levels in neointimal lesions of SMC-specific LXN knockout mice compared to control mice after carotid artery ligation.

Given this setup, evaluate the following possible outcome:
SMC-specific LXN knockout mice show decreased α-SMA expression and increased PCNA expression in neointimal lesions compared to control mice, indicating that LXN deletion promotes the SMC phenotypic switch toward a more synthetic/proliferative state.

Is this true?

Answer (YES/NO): NO